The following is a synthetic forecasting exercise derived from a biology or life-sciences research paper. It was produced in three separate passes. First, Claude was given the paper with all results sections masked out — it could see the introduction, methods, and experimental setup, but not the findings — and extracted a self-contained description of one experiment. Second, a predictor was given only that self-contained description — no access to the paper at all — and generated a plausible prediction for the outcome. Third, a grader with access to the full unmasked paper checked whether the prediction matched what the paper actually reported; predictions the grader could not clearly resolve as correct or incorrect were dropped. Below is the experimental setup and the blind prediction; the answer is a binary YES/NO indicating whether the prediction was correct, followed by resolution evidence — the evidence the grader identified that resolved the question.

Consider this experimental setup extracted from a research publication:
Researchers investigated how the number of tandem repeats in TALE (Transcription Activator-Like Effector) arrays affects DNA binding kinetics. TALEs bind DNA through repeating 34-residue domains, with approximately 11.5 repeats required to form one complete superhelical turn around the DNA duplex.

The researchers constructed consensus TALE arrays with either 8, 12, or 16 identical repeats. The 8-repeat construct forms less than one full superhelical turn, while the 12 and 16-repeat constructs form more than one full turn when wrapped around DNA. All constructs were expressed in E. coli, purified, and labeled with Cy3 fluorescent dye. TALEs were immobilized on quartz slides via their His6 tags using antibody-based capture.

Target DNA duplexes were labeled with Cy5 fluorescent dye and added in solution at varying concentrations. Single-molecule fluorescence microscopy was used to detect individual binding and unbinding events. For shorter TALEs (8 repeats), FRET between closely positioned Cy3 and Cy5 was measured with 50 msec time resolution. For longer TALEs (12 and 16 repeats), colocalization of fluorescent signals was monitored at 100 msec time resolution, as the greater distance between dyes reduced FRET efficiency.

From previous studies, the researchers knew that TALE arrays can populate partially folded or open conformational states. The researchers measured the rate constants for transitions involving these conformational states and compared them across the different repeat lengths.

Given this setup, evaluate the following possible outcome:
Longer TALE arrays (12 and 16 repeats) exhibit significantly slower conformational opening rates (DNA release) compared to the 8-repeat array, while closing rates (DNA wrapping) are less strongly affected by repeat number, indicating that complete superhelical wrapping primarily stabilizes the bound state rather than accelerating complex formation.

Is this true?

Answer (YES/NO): NO